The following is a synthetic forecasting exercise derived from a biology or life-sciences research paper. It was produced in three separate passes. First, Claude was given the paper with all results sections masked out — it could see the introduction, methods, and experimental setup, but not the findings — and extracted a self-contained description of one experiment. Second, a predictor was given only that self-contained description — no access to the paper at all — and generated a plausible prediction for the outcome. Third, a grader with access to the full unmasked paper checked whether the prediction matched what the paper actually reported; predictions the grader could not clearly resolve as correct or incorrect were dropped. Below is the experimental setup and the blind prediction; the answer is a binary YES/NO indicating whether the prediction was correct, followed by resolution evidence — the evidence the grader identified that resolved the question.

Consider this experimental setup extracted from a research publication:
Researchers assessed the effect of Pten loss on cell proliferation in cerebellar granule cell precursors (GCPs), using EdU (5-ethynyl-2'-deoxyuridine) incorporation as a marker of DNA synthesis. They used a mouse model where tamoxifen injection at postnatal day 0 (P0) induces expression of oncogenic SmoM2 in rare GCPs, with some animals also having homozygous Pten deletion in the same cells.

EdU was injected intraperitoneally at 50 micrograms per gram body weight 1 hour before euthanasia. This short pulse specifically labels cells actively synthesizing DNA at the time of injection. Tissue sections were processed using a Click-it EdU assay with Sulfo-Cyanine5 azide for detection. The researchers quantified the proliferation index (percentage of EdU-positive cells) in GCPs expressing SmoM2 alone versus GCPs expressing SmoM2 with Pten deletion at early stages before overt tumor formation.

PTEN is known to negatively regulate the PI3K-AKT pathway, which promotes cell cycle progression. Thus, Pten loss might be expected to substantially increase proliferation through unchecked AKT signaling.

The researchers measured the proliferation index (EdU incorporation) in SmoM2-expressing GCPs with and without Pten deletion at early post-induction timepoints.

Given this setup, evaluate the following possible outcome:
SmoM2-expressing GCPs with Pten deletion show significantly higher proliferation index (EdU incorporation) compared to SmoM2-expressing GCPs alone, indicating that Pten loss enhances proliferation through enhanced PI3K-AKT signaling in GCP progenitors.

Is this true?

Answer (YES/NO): YES